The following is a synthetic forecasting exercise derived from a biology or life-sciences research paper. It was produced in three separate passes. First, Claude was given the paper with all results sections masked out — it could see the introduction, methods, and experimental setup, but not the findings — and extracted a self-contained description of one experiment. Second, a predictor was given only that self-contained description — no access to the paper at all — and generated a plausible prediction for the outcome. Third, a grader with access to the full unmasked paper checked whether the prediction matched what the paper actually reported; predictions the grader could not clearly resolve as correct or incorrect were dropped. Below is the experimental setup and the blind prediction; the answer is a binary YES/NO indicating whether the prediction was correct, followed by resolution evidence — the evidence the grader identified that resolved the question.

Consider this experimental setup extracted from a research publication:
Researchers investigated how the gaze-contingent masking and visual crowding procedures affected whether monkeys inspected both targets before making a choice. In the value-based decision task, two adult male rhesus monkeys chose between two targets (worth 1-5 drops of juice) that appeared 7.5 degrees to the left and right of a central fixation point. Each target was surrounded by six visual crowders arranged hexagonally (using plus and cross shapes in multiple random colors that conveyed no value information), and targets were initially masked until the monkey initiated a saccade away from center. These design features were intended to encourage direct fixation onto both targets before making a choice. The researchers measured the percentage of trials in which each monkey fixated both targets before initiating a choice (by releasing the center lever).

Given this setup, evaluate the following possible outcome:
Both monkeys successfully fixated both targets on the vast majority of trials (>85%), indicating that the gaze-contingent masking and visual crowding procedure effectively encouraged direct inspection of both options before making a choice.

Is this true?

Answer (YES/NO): YES